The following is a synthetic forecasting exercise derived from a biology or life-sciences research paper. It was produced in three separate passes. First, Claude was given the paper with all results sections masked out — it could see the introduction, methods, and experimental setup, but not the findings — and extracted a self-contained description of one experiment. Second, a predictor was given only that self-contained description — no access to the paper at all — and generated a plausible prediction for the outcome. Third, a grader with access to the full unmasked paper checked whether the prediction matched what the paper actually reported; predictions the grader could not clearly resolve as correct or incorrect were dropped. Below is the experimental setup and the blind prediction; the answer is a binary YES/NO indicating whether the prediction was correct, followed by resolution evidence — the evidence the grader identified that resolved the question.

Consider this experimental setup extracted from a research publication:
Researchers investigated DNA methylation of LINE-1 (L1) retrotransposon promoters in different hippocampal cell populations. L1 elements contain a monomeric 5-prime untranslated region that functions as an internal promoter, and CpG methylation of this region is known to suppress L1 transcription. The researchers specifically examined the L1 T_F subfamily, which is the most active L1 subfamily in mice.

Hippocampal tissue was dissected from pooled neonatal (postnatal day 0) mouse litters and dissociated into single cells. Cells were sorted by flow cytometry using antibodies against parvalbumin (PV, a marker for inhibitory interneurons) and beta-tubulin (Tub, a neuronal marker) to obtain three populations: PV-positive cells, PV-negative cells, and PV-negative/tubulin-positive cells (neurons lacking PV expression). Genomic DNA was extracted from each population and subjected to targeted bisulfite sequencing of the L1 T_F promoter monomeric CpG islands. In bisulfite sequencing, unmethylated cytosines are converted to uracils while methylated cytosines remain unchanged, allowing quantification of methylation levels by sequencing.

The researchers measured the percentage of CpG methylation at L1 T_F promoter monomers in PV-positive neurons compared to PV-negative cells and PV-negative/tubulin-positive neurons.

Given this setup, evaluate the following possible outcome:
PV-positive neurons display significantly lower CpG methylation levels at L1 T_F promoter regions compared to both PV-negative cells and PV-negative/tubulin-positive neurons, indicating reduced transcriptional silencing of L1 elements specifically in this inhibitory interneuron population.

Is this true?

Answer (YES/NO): YES